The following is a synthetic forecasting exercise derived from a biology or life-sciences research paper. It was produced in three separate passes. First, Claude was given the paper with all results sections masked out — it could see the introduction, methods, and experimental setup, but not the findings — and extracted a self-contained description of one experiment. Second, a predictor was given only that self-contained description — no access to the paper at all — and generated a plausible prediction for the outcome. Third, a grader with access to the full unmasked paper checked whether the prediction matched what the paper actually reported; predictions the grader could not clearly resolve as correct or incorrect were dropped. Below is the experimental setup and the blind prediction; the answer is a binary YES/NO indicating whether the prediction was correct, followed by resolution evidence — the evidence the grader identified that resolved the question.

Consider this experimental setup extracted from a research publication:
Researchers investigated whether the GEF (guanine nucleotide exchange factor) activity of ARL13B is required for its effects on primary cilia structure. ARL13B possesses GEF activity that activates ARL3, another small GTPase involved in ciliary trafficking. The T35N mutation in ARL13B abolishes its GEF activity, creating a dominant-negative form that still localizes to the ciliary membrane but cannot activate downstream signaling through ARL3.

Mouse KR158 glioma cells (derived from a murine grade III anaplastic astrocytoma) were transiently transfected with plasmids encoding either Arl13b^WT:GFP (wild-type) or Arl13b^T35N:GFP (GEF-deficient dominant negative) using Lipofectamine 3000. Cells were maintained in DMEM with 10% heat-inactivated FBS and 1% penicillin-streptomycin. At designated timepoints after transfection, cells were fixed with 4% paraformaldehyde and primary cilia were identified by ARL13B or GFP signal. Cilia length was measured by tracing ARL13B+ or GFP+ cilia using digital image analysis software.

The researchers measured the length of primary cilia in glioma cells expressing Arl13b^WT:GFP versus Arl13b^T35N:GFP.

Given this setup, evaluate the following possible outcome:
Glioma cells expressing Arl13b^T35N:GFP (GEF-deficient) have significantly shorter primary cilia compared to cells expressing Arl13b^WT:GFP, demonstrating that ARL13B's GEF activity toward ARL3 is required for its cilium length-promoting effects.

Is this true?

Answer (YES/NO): YES